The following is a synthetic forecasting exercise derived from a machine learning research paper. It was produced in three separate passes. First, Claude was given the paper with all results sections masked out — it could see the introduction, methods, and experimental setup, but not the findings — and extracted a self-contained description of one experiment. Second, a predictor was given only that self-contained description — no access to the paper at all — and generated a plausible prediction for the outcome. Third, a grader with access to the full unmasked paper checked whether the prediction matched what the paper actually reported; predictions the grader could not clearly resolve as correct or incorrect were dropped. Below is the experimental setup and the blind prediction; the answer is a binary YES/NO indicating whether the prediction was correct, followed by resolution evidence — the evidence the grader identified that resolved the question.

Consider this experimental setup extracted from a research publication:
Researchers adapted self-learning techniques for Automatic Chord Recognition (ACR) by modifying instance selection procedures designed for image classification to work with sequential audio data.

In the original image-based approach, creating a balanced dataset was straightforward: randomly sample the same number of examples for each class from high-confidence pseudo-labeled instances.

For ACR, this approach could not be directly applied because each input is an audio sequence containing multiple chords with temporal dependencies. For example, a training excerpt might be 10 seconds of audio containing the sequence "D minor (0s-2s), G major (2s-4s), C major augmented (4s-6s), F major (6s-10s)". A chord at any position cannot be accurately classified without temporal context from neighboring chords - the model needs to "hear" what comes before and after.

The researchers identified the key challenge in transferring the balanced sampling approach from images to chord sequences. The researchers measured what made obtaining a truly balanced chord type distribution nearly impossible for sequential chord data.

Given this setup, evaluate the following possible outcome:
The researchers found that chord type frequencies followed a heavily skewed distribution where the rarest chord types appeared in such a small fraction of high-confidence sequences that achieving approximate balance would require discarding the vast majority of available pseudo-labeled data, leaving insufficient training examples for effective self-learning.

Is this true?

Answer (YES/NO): NO